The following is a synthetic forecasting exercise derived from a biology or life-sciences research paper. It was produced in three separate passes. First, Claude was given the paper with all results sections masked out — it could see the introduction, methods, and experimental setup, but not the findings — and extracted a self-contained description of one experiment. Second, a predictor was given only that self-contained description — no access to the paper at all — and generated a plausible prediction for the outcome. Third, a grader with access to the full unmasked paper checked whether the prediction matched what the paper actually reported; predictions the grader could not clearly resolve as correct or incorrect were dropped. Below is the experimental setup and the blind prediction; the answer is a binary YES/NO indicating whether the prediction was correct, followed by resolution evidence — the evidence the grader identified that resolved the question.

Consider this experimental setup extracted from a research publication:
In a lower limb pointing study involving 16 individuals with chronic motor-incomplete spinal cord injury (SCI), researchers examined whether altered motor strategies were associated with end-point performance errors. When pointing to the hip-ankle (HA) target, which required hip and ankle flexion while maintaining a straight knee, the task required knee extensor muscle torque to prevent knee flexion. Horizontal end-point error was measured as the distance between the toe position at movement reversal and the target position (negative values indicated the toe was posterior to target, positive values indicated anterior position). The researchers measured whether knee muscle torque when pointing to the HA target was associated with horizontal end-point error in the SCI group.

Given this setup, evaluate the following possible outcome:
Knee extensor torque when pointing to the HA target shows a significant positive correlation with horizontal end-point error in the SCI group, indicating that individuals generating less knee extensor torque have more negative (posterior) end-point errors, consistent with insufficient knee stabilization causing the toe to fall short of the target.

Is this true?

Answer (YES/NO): NO